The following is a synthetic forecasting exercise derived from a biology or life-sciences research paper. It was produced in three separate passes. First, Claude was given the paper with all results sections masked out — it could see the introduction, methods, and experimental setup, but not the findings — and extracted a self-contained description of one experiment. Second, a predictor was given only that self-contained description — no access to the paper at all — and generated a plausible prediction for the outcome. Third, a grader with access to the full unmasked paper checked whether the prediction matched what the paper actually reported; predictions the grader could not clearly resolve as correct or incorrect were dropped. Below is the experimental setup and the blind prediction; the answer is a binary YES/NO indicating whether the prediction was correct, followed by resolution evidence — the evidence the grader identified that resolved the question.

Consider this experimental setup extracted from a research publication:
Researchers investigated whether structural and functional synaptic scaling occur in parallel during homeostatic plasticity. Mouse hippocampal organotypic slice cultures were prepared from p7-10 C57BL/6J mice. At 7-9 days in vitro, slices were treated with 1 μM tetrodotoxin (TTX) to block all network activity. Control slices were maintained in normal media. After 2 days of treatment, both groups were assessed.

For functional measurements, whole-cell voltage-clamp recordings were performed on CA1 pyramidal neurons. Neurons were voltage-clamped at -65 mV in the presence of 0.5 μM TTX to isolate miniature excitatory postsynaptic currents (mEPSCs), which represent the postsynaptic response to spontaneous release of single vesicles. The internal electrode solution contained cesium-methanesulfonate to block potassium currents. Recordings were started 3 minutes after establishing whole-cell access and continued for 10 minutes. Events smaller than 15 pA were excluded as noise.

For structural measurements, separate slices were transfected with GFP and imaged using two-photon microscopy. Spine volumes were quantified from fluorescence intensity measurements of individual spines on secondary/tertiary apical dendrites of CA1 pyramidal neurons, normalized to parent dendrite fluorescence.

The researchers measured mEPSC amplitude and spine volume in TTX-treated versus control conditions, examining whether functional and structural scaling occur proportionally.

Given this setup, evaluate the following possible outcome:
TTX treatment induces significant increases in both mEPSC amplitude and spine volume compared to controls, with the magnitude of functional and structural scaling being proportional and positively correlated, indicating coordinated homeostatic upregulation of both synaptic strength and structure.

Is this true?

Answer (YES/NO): NO